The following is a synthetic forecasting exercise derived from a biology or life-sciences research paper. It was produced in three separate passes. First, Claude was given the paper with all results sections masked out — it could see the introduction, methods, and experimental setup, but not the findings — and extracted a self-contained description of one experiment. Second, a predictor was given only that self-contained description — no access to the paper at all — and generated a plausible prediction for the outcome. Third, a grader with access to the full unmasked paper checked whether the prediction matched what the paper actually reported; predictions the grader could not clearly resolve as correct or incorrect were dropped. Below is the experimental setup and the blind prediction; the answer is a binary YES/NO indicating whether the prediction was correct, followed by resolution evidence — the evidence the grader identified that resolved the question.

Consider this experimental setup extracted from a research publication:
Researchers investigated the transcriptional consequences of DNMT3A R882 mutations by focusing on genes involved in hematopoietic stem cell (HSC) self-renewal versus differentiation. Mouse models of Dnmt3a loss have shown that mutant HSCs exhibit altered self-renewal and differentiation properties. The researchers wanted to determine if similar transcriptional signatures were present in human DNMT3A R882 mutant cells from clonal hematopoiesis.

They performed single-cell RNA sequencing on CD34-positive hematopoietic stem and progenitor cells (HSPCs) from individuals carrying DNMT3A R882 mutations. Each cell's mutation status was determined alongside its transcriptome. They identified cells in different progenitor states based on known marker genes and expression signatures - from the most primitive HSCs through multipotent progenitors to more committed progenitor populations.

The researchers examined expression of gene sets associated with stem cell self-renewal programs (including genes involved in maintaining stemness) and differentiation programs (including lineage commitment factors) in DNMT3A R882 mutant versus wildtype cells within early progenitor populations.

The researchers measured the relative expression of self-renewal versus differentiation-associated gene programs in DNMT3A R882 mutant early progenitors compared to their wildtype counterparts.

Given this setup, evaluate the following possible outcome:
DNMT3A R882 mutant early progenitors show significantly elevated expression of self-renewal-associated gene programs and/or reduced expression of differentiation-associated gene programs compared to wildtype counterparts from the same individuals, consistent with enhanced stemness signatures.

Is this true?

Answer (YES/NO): YES